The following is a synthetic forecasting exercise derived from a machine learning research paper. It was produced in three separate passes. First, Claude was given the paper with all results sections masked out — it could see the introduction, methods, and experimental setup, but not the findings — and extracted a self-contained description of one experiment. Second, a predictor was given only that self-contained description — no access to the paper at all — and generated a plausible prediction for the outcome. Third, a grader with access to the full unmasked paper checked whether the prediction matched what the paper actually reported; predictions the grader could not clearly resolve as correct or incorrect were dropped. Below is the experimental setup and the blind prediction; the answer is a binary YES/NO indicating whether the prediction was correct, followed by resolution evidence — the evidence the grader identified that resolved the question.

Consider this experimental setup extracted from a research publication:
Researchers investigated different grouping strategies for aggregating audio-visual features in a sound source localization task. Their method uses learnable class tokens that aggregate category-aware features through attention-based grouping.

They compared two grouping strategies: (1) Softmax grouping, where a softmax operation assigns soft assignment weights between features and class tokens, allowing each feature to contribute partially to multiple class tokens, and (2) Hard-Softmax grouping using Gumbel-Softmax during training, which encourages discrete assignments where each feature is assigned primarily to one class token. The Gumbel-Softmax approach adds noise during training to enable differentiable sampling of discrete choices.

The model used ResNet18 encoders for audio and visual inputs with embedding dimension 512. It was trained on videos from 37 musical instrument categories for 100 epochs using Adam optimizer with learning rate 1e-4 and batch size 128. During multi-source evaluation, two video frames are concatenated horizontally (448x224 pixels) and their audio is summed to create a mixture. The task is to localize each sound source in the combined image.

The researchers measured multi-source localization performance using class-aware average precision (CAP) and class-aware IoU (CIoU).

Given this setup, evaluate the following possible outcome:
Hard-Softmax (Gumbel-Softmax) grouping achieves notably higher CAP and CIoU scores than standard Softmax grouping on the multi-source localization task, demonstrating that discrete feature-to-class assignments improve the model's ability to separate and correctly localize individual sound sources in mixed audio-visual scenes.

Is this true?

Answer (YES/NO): NO